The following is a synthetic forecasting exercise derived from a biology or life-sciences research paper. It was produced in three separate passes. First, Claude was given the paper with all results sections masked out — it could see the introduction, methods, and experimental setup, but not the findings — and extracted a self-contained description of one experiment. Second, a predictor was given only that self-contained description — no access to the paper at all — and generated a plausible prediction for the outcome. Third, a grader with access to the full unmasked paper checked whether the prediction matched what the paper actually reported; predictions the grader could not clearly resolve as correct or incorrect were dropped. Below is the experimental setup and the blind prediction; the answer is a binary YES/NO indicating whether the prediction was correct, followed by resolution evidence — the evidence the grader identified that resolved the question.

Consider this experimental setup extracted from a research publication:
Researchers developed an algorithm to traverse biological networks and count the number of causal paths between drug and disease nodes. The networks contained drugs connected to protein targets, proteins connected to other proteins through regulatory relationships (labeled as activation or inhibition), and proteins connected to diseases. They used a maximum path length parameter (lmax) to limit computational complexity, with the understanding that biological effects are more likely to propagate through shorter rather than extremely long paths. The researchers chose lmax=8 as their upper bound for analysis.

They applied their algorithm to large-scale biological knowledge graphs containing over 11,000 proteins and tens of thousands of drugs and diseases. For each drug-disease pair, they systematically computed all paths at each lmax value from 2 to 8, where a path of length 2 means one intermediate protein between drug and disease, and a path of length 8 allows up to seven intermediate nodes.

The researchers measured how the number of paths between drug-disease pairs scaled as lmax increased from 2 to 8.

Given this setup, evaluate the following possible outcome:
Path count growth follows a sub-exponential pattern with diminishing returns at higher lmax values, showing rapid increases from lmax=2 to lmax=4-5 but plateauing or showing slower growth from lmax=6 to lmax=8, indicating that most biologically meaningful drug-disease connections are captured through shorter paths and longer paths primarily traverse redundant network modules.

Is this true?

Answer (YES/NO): NO